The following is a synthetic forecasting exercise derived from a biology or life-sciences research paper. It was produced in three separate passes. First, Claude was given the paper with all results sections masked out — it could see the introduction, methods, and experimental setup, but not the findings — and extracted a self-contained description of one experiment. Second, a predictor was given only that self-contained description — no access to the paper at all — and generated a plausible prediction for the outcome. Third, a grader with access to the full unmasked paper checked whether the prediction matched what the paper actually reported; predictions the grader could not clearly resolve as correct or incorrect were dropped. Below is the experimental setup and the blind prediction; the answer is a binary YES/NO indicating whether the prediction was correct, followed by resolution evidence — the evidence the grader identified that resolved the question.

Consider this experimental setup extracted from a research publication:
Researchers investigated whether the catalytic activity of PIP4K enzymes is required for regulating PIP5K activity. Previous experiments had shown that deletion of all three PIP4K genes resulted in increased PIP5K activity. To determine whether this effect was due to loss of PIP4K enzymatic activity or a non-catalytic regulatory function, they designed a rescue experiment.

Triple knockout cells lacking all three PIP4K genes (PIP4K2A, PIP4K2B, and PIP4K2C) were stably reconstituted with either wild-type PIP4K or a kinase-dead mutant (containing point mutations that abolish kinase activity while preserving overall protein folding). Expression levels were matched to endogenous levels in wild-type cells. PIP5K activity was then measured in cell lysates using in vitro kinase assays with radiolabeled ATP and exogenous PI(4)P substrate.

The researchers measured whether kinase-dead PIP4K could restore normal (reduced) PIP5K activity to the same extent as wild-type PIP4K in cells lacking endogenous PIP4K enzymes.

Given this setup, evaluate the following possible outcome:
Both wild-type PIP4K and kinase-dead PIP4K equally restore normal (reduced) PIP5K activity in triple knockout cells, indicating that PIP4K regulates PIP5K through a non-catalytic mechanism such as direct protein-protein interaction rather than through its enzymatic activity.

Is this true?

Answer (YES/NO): YES